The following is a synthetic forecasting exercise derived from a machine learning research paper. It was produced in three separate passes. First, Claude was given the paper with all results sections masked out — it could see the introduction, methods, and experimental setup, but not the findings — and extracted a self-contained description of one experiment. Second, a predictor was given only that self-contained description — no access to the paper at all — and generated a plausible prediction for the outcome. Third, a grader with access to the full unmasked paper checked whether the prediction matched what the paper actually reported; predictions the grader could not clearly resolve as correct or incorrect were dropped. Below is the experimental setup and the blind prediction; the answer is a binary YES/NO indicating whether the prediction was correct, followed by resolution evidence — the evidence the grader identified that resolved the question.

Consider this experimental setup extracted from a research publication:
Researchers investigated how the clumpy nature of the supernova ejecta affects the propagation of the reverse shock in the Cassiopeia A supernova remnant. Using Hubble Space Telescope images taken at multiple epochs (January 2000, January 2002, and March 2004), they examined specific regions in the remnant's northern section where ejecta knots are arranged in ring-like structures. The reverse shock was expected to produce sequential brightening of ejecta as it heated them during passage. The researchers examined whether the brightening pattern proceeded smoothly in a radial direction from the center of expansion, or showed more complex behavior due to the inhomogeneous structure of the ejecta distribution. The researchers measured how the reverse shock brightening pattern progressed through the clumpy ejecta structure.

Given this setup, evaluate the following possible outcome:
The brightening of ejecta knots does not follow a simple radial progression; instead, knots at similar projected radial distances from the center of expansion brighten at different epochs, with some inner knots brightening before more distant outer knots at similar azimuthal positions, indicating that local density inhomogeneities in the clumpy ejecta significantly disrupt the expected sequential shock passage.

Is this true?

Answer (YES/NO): NO